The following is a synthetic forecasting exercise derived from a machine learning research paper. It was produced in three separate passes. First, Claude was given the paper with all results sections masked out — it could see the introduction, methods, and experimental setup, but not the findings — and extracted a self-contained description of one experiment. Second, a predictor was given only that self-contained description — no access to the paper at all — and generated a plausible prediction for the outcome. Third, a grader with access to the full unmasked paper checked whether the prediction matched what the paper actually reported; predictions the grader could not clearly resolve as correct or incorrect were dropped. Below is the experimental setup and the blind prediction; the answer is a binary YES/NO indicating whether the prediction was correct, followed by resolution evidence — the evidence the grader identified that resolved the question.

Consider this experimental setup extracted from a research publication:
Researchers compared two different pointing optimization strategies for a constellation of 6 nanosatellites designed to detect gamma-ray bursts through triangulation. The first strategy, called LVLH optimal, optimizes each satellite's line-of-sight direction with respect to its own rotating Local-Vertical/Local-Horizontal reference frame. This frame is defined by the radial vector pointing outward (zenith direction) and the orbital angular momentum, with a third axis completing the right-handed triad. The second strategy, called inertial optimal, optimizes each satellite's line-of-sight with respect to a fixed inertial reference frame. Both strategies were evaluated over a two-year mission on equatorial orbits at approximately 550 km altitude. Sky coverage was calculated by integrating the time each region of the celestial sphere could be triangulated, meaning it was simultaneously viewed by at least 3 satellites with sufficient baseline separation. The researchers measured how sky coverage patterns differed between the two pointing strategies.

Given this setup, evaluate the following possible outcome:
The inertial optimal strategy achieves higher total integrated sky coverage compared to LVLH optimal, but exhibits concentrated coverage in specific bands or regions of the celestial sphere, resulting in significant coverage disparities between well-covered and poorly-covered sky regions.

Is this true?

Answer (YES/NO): NO